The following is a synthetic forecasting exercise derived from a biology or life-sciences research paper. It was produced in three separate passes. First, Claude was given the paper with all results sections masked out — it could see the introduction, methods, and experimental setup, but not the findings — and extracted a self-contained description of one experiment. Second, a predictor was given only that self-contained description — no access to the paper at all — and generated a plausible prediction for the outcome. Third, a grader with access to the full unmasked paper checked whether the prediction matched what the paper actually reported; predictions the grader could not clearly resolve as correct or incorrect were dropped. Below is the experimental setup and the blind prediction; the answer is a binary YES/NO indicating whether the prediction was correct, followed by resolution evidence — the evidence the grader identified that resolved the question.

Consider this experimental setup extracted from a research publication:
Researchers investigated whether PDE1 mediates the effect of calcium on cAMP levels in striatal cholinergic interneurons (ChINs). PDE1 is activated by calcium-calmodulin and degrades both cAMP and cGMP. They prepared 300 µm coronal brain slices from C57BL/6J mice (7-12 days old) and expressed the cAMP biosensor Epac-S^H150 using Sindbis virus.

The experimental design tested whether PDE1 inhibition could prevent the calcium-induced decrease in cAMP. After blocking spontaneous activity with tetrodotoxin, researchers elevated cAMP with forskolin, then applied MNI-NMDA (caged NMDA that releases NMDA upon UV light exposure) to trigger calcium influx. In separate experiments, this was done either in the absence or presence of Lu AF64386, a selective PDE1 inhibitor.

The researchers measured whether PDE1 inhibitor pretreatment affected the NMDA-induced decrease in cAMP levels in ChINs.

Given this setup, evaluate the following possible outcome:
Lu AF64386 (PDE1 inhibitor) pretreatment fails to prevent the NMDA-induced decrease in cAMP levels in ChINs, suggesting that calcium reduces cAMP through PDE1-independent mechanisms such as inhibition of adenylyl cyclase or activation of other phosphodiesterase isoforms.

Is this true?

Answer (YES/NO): NO